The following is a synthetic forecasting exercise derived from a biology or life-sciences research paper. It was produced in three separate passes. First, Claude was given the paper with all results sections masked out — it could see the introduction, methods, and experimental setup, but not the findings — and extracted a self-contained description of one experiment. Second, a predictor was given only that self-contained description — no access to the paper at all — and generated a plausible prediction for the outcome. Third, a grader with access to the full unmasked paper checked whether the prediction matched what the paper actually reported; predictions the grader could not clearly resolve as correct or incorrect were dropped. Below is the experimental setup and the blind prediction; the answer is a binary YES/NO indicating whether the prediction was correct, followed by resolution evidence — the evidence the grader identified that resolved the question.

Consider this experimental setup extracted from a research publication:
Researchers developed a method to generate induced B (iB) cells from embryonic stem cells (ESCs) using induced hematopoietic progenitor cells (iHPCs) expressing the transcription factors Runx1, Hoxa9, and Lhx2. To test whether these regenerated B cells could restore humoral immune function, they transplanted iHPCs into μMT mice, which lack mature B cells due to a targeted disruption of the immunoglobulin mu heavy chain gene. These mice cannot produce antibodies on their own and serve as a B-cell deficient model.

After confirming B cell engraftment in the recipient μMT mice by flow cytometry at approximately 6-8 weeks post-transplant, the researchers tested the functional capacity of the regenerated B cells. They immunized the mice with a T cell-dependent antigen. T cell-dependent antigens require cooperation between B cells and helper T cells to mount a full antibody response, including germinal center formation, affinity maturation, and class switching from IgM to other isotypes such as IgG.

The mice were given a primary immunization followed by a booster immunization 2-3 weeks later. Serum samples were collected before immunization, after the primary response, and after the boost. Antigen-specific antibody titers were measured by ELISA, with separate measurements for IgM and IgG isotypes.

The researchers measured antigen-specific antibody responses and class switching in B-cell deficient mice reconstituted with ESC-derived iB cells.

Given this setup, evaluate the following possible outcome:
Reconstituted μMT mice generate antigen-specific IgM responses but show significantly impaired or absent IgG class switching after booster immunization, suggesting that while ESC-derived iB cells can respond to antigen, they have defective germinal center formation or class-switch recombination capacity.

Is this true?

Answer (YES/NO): NO